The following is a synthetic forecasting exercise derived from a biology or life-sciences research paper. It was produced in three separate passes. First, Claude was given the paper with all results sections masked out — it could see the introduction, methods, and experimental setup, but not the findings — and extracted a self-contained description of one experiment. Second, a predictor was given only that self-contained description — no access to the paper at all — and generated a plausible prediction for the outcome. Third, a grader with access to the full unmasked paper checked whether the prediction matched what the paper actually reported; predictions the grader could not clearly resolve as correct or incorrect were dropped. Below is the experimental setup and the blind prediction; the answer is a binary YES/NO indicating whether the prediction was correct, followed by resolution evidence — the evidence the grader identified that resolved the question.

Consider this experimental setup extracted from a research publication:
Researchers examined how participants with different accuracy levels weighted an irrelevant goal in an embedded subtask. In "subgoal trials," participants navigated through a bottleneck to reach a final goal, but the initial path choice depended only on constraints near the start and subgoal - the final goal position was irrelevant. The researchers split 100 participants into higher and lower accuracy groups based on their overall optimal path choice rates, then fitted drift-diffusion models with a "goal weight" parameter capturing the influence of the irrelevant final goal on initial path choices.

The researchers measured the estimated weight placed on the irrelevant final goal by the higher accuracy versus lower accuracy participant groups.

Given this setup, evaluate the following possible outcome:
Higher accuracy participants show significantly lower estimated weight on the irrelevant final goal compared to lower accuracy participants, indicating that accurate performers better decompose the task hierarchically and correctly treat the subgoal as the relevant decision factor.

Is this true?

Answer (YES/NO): YES